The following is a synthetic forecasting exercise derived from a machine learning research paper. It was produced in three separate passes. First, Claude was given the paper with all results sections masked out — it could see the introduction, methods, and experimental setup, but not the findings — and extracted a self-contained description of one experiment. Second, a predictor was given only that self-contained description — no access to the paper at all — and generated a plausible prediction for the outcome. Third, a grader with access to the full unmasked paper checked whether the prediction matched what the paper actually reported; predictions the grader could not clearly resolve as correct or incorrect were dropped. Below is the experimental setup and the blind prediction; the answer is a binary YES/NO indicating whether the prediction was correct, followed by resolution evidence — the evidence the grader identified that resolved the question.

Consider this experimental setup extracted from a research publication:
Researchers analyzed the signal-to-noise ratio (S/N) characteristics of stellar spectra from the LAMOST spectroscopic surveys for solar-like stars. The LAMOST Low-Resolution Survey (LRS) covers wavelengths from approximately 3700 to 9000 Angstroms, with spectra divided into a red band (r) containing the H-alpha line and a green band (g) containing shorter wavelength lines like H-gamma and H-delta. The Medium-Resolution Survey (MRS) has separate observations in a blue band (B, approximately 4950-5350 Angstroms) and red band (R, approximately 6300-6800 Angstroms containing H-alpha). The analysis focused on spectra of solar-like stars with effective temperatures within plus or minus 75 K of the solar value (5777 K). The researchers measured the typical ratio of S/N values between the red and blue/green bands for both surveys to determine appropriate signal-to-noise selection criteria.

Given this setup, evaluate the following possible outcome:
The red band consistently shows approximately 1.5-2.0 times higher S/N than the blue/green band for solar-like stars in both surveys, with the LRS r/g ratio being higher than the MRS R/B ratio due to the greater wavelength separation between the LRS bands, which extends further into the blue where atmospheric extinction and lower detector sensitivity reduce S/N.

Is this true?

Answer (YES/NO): NO